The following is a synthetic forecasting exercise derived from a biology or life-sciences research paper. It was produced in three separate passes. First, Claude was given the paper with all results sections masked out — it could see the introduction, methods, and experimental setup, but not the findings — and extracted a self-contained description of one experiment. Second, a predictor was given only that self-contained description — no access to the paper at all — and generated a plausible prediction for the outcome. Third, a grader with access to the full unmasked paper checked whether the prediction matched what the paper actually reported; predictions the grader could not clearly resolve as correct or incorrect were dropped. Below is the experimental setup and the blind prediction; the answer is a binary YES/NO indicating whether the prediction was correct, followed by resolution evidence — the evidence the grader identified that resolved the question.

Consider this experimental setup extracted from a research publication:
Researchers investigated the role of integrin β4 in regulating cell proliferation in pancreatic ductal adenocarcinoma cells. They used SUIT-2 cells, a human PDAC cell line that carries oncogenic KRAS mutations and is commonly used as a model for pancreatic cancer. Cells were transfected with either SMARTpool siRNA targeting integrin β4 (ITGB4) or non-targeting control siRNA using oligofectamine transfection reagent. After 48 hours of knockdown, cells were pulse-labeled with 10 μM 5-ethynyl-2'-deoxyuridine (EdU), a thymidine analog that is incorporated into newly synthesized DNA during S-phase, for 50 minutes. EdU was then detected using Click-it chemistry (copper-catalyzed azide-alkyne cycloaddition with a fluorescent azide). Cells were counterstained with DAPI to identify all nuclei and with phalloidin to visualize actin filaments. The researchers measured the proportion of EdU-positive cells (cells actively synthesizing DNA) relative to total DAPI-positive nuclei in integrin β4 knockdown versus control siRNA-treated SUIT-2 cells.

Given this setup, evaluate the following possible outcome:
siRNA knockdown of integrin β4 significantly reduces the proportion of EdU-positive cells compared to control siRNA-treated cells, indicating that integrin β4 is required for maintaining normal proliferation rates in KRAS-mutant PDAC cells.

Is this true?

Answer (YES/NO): YES